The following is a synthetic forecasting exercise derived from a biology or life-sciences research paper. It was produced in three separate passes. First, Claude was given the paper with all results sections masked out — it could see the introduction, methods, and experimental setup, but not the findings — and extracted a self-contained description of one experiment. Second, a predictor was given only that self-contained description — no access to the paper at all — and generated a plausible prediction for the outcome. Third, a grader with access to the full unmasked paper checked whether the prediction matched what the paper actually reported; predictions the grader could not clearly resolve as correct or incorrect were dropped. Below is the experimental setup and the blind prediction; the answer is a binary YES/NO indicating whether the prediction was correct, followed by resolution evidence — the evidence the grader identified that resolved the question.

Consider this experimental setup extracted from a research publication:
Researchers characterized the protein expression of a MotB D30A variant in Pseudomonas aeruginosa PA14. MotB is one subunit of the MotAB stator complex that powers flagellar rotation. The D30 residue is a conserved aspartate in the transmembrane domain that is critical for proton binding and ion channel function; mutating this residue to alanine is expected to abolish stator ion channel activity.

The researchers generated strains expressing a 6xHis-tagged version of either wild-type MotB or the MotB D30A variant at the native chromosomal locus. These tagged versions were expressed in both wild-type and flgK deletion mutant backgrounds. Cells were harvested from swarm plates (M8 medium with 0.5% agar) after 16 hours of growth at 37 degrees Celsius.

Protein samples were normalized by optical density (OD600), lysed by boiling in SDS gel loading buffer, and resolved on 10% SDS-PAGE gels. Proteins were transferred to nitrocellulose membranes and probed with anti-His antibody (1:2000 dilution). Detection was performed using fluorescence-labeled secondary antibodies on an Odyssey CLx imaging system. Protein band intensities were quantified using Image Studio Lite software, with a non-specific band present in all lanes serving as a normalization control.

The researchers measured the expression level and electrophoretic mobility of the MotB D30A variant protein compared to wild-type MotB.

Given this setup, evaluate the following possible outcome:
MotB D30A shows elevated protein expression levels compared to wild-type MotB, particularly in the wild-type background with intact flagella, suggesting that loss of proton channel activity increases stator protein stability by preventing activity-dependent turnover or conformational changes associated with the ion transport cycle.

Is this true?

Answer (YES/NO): NO